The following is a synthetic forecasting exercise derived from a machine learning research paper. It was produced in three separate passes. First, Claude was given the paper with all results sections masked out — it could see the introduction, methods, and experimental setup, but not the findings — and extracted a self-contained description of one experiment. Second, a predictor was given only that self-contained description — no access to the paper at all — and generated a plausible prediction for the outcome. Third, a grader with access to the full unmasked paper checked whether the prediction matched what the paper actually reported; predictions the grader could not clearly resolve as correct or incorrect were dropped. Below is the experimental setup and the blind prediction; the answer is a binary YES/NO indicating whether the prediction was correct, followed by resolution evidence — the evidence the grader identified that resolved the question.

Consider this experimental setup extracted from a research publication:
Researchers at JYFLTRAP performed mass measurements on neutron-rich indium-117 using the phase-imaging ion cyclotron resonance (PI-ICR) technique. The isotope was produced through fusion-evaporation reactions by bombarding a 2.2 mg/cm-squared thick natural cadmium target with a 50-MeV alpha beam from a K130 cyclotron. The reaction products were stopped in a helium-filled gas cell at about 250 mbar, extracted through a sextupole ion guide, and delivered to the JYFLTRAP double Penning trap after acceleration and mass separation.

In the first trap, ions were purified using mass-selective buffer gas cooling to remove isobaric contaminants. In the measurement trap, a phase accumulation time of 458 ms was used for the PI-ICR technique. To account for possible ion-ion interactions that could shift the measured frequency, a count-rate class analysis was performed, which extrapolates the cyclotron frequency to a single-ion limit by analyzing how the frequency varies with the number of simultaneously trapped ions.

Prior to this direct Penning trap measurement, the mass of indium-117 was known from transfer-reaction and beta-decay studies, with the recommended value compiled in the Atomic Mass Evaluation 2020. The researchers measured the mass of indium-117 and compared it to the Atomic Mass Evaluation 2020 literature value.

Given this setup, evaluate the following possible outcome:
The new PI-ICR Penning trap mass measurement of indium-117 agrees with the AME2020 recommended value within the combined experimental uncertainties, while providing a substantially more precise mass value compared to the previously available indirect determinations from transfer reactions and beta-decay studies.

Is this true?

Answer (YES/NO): YES